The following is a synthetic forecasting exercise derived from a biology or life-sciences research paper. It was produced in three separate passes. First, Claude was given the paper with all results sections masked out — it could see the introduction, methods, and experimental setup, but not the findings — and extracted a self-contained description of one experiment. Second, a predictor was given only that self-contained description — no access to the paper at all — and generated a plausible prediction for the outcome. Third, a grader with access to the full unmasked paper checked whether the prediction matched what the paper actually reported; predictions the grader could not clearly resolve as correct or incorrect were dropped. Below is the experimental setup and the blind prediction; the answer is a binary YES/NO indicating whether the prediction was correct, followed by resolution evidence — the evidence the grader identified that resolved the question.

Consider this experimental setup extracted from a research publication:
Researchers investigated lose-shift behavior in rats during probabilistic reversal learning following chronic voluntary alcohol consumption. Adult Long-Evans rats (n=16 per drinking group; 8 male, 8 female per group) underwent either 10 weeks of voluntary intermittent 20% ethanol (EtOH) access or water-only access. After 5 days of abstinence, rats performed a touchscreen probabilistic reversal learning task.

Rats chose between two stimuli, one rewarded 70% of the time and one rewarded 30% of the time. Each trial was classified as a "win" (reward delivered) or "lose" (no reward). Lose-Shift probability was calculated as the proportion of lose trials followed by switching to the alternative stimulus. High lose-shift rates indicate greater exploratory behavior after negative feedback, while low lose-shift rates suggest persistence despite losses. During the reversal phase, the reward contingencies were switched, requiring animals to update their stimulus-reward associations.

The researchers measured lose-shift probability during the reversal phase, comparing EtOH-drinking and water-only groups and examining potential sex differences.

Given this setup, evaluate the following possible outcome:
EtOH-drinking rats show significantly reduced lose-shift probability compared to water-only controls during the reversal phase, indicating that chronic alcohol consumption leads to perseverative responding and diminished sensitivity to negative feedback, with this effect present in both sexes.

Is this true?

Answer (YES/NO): NO